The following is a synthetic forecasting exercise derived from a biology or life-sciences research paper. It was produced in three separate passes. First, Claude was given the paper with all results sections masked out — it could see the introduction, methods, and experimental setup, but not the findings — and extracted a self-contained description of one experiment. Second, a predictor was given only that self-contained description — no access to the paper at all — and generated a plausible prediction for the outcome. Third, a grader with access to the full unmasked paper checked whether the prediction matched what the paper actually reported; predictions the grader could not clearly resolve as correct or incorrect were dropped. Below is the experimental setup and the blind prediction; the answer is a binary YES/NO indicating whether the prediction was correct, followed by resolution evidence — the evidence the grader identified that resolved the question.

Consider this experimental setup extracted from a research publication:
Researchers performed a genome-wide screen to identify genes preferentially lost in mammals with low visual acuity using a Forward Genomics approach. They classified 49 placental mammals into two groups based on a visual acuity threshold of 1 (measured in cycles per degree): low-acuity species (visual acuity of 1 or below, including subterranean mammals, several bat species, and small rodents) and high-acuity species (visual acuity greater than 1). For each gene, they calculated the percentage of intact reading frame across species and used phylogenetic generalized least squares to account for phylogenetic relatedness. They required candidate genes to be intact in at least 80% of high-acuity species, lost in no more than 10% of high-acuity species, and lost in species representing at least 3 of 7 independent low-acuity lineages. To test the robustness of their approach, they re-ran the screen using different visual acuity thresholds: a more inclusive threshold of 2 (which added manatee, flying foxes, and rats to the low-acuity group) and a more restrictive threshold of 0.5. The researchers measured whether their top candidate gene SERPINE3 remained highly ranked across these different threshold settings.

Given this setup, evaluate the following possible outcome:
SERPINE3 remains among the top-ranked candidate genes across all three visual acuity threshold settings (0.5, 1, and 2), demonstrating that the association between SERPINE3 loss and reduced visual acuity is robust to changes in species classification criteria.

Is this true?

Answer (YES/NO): YES